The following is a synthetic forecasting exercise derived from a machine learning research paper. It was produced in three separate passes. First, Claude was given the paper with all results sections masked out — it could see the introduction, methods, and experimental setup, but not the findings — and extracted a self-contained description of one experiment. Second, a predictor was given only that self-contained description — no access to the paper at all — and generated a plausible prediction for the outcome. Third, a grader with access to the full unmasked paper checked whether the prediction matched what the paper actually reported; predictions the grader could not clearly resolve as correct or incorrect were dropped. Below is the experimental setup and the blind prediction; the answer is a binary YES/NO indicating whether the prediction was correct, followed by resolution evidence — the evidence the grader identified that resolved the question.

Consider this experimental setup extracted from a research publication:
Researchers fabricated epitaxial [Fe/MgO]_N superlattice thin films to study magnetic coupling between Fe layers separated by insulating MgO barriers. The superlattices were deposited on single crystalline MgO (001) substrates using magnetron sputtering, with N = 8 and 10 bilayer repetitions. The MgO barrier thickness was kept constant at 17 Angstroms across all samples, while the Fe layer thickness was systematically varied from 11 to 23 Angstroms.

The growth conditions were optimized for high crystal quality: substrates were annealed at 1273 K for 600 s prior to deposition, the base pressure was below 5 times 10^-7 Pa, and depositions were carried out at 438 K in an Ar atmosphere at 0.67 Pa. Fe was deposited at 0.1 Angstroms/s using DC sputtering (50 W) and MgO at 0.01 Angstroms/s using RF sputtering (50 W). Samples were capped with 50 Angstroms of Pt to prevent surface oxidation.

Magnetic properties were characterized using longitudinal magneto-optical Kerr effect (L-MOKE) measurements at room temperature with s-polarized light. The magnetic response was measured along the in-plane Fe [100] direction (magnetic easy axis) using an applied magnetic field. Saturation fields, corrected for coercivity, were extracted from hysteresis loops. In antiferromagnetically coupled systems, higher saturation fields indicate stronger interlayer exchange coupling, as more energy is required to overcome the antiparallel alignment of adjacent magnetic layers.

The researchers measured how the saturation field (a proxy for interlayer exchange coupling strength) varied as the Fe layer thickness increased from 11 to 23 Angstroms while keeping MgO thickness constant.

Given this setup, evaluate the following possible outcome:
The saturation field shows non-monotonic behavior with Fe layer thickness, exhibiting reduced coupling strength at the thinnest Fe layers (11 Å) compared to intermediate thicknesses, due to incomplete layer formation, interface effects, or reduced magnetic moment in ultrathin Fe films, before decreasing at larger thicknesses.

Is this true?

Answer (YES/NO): NO